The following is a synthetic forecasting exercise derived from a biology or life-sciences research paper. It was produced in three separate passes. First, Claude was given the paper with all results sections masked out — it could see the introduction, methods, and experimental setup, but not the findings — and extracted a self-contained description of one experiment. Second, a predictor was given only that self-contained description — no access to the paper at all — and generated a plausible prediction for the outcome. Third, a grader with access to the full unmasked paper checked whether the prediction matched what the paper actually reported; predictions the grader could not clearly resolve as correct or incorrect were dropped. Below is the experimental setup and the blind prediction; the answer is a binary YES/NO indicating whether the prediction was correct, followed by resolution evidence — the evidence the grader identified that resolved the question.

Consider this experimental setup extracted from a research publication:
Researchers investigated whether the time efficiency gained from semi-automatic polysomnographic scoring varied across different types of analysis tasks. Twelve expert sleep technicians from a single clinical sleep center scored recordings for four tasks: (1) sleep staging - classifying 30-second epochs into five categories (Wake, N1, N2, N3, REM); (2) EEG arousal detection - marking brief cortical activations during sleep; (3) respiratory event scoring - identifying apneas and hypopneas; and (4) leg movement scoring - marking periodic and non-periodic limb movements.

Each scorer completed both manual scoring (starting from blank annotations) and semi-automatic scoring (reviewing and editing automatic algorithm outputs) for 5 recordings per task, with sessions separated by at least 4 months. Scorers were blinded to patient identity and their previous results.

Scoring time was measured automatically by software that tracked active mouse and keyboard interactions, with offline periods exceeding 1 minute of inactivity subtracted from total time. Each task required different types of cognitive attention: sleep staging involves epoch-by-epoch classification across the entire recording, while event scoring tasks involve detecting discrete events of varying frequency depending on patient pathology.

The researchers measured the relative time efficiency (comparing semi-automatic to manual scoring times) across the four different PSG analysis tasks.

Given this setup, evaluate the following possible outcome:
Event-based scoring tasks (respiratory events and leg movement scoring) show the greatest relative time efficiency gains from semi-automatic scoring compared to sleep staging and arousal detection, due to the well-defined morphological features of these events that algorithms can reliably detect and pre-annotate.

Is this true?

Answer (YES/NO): YES